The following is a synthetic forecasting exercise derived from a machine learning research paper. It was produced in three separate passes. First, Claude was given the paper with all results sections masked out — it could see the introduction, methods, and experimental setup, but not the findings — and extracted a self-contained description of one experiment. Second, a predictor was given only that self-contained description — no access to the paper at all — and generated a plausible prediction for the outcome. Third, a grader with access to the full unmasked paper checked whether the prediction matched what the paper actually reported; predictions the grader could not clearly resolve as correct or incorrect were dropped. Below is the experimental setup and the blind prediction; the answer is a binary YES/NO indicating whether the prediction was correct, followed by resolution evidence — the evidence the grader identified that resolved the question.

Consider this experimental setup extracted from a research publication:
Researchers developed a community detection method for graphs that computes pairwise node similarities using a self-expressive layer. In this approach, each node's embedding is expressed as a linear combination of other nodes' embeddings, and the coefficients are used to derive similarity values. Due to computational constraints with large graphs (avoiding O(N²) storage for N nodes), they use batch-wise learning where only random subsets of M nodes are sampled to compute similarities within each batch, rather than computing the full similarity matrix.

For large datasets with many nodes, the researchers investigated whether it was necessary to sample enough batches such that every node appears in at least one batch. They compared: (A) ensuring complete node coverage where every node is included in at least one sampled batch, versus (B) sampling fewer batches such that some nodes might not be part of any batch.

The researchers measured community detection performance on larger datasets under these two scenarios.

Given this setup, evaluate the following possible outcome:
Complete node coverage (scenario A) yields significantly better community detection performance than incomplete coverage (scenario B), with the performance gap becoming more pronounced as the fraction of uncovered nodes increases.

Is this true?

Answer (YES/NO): NO